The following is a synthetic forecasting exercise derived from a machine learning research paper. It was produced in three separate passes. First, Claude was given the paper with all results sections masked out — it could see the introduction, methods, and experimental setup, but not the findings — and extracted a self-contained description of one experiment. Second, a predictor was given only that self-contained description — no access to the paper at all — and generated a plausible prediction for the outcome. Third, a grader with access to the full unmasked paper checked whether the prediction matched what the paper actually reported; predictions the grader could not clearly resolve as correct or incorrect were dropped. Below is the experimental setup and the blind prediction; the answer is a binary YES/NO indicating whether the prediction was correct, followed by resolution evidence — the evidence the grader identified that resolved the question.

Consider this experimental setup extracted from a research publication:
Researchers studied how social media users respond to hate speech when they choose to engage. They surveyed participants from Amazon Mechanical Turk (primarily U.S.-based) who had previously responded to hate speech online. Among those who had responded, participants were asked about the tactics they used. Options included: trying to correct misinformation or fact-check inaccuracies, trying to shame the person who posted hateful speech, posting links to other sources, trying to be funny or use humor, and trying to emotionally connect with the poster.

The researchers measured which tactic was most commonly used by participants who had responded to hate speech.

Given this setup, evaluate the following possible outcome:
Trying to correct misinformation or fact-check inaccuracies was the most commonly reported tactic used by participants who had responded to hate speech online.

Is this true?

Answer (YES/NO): YES